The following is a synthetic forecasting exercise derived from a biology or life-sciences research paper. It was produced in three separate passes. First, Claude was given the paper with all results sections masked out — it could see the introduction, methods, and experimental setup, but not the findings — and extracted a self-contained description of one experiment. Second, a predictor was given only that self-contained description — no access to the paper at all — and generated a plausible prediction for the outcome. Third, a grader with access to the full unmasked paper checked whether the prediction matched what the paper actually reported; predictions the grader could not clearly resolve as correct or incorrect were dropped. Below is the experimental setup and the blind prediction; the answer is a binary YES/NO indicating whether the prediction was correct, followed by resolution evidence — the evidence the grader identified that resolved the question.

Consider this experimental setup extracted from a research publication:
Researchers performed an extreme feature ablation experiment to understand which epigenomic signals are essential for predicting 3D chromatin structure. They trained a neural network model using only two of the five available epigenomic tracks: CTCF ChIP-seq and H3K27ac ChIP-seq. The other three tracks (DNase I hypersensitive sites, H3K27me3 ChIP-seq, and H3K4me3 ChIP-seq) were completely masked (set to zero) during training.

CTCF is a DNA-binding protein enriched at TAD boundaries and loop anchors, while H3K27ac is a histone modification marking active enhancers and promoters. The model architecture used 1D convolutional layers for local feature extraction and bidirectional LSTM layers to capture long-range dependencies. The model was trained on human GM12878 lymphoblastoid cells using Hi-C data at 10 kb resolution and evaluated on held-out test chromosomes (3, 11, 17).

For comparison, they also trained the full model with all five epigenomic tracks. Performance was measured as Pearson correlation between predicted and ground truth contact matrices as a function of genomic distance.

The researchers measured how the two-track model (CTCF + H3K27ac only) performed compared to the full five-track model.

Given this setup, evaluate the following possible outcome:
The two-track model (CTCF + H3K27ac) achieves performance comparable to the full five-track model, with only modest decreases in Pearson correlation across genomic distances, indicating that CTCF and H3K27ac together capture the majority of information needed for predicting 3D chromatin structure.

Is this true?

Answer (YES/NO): NO